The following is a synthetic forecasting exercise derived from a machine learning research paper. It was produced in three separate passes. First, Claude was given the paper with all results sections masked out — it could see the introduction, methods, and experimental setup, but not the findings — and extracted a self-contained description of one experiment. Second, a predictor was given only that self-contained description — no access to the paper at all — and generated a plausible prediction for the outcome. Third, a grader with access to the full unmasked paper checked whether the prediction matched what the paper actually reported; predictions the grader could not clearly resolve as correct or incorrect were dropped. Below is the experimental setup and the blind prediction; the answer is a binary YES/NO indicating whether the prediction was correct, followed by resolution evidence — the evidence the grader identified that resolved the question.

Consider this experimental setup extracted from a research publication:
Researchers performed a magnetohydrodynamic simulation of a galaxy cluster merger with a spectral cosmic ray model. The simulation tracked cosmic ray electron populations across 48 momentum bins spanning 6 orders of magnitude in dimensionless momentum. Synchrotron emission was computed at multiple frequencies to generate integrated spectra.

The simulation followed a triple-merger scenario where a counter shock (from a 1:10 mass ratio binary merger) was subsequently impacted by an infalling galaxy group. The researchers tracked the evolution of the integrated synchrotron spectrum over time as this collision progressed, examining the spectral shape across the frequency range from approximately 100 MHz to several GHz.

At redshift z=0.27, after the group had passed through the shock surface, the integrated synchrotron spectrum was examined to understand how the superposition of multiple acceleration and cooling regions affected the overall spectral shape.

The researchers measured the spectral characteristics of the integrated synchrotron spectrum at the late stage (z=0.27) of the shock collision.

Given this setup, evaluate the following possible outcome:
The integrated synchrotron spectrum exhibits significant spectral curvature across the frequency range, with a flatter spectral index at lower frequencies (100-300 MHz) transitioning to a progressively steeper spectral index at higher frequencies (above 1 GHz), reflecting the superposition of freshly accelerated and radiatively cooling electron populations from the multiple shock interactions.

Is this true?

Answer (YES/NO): YES